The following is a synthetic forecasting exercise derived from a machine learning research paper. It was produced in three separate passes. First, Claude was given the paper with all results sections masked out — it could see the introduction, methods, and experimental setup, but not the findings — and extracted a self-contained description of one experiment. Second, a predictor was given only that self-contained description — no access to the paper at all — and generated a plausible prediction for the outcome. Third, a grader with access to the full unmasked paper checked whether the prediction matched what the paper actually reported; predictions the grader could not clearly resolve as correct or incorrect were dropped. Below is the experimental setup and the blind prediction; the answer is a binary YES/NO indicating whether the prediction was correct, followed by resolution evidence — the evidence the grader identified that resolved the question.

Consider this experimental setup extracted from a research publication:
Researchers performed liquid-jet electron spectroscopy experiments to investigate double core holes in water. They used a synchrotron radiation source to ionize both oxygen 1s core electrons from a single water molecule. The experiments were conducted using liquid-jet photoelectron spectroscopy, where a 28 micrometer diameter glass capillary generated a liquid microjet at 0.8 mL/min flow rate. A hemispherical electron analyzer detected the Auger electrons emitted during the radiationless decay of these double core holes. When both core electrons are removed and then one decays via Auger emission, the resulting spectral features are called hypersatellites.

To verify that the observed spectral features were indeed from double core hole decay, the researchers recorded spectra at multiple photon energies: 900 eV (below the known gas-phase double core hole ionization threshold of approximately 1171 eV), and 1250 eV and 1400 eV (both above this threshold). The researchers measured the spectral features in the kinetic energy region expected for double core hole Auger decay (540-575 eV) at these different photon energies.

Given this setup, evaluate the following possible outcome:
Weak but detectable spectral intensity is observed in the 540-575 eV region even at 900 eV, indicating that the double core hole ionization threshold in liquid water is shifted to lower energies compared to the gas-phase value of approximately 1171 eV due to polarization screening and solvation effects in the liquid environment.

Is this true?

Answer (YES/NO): NO